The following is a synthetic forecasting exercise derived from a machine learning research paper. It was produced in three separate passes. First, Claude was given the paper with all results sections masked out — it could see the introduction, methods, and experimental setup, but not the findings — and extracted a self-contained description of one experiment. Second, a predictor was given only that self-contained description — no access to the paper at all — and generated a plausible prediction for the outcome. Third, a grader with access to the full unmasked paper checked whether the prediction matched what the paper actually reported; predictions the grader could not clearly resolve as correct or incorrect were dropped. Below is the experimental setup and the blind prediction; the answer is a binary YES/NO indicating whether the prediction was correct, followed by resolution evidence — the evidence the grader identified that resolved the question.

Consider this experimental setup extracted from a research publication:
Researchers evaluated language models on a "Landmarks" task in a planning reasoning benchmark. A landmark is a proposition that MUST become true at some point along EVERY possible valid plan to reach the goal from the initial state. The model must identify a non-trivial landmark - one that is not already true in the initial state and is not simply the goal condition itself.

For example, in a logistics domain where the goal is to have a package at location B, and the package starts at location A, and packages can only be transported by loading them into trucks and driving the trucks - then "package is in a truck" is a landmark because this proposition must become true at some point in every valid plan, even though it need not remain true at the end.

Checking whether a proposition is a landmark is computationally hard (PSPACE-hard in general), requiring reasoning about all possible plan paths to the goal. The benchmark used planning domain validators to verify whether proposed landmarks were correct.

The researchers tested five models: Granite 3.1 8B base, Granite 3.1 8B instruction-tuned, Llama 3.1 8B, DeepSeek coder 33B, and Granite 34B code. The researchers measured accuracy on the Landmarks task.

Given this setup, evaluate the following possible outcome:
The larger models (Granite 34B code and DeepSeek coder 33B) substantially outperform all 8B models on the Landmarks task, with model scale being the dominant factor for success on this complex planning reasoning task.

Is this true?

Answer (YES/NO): NO